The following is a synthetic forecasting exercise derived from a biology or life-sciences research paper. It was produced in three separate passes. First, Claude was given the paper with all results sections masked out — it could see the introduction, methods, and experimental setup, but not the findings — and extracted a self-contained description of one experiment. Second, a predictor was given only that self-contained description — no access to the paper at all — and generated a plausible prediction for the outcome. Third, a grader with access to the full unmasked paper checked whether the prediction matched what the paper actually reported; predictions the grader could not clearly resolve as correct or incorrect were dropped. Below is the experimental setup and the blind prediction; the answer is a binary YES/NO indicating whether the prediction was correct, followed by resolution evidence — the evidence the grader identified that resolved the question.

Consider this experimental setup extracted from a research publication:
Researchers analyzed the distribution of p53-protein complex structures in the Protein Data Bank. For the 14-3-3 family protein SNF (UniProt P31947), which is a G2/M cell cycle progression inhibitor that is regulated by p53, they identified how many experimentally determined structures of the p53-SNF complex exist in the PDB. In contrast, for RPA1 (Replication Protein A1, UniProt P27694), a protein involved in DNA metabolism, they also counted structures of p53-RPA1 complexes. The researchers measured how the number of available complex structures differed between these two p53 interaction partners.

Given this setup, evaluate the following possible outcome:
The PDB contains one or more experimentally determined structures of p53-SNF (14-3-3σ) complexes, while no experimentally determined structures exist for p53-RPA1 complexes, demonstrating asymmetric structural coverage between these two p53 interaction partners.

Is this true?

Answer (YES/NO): NO